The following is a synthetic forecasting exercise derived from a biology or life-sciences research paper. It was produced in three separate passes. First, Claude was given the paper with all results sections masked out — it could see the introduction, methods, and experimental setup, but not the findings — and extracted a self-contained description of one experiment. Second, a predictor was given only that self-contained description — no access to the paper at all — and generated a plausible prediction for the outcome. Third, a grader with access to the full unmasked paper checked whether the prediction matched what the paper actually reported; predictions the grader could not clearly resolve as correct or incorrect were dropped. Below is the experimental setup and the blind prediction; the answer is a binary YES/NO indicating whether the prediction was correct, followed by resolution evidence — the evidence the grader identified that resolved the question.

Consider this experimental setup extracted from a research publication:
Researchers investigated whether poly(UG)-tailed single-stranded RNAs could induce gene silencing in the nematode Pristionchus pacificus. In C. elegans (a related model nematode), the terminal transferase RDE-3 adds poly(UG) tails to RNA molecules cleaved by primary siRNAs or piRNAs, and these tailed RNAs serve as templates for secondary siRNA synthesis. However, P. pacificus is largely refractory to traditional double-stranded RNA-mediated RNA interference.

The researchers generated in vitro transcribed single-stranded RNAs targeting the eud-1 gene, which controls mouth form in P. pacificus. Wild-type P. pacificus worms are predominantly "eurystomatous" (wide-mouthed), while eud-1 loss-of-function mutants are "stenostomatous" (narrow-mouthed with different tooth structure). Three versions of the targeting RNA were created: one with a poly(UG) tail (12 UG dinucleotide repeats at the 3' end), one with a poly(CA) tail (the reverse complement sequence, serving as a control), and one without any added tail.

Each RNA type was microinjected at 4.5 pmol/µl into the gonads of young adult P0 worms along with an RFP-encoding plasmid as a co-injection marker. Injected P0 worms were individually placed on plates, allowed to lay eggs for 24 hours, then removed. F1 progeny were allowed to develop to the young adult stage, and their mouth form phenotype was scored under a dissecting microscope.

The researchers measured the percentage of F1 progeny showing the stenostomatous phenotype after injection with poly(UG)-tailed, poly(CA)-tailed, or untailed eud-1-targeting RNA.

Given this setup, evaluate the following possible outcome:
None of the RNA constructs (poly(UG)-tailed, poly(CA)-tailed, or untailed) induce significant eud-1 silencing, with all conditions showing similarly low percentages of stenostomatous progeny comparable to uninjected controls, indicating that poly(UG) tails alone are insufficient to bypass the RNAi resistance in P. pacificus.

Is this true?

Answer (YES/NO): NO